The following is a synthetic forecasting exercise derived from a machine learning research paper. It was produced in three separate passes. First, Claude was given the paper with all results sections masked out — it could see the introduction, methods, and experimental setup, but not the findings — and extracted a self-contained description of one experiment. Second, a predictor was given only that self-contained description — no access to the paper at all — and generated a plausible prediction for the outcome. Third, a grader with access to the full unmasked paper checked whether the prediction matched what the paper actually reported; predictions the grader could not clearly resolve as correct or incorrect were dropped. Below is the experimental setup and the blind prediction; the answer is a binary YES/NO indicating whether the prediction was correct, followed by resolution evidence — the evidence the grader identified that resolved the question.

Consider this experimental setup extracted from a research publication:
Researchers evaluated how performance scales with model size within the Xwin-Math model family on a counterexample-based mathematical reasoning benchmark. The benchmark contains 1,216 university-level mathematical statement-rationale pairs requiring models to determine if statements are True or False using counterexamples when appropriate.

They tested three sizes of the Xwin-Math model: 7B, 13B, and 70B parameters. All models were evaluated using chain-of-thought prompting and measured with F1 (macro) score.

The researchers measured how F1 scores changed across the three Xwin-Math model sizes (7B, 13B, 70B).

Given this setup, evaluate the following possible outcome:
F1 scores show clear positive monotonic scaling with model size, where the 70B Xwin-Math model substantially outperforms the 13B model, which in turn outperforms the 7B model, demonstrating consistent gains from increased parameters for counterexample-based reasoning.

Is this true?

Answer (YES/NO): NO